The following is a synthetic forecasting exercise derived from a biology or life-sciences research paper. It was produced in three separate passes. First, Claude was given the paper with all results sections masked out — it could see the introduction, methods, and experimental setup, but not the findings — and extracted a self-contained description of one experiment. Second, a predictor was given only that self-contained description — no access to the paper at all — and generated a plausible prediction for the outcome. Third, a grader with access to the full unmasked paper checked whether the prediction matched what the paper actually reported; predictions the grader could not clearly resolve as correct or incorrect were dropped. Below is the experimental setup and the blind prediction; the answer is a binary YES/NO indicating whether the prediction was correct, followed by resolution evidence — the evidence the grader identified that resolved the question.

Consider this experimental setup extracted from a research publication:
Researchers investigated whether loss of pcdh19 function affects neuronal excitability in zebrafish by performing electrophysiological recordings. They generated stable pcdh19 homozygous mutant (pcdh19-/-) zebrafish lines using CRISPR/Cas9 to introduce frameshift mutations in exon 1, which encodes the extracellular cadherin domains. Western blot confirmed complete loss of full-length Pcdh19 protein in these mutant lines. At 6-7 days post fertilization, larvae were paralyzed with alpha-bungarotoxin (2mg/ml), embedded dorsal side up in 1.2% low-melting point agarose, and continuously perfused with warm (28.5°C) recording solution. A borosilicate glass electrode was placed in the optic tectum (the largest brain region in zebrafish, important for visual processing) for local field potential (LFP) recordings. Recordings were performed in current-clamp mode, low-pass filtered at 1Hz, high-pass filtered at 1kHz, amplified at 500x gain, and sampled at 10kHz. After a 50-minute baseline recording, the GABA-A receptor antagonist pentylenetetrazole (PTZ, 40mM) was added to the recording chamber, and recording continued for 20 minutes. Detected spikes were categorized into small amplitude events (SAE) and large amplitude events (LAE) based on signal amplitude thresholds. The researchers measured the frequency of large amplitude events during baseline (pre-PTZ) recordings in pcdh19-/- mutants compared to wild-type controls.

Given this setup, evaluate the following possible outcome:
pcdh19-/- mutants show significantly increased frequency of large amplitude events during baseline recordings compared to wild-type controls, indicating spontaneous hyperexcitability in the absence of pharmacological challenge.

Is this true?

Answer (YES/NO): YES